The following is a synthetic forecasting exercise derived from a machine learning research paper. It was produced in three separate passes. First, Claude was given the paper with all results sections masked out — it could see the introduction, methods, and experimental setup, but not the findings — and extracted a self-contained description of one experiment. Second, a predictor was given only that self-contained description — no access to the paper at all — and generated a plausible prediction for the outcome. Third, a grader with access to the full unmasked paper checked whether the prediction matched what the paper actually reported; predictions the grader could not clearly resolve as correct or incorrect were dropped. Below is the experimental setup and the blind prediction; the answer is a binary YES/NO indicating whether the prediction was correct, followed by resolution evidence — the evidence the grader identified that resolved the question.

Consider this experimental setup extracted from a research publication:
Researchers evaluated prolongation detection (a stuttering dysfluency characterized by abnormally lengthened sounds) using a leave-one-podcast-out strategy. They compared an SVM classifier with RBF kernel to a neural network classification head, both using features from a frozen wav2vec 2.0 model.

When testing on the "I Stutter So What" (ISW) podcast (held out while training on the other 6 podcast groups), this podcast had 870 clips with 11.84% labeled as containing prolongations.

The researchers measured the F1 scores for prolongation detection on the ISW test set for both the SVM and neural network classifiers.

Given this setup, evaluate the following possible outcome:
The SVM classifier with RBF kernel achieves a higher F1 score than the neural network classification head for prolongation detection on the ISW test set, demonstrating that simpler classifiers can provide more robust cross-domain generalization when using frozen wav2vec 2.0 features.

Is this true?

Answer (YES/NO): YES